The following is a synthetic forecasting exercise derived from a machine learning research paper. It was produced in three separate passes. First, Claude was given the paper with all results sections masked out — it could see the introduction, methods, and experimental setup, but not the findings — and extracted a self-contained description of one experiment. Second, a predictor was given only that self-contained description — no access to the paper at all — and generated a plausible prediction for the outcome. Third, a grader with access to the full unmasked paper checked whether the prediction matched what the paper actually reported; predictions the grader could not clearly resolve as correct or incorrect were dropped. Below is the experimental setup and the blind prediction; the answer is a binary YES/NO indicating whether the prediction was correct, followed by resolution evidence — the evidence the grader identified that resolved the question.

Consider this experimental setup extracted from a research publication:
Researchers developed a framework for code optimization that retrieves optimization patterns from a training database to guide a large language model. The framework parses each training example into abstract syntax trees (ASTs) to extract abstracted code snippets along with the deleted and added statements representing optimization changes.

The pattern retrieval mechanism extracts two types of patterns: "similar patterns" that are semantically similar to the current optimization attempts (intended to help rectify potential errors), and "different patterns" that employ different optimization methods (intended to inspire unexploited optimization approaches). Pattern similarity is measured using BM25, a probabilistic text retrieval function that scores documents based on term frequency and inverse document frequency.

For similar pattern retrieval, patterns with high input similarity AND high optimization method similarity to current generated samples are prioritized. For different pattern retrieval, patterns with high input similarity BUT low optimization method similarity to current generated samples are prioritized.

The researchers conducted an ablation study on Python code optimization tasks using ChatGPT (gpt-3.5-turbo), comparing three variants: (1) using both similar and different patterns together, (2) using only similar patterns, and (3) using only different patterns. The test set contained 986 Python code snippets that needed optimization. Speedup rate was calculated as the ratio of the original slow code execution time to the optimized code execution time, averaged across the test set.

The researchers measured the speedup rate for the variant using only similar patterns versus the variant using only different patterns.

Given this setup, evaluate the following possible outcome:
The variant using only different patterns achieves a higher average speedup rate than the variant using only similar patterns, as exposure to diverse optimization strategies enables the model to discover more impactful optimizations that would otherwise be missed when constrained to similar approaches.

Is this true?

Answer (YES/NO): NO